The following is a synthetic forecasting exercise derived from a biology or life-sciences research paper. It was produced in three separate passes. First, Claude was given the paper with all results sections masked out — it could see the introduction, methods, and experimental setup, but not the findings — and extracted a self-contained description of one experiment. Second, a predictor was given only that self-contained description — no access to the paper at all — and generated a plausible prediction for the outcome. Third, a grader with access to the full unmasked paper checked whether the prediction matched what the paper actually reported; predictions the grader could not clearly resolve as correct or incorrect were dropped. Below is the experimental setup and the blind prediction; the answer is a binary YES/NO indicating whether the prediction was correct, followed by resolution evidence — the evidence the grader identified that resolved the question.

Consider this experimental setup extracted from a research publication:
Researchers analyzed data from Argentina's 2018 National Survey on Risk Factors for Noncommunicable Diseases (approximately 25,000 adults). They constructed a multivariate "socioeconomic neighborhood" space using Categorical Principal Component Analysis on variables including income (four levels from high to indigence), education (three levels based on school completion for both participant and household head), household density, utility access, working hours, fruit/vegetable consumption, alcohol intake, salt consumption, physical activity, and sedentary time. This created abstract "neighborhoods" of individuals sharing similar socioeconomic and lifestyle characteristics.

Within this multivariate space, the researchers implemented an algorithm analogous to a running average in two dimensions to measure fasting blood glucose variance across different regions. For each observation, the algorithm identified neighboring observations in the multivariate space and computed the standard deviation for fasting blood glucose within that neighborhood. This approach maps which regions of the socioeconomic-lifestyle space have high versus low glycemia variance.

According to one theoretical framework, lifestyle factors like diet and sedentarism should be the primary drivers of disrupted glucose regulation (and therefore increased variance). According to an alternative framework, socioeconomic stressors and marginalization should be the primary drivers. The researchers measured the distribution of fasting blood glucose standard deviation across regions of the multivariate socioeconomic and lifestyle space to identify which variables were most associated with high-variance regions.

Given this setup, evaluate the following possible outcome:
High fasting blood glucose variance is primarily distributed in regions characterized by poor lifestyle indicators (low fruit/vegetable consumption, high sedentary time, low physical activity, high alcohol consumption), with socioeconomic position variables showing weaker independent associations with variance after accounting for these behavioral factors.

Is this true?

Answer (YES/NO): NO